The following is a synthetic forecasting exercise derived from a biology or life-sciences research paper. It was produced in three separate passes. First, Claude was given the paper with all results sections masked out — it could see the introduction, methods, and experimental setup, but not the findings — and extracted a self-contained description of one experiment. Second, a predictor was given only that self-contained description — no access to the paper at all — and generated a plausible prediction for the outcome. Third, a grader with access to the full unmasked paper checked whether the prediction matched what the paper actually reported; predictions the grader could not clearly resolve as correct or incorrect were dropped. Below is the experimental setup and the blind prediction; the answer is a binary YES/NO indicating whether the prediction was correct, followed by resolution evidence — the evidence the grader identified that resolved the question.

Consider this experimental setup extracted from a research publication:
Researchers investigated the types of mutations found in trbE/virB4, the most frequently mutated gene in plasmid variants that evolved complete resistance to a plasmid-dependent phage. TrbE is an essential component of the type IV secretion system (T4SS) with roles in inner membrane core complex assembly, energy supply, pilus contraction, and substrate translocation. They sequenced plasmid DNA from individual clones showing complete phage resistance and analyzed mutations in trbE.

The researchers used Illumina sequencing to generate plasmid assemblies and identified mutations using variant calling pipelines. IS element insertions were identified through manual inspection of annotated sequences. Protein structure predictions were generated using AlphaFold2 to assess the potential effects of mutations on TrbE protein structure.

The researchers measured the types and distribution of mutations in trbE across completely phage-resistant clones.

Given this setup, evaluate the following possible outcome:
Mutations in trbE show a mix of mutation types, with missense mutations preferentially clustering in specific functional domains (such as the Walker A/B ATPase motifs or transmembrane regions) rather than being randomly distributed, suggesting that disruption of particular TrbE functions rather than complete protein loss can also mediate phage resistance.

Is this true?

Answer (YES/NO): NO